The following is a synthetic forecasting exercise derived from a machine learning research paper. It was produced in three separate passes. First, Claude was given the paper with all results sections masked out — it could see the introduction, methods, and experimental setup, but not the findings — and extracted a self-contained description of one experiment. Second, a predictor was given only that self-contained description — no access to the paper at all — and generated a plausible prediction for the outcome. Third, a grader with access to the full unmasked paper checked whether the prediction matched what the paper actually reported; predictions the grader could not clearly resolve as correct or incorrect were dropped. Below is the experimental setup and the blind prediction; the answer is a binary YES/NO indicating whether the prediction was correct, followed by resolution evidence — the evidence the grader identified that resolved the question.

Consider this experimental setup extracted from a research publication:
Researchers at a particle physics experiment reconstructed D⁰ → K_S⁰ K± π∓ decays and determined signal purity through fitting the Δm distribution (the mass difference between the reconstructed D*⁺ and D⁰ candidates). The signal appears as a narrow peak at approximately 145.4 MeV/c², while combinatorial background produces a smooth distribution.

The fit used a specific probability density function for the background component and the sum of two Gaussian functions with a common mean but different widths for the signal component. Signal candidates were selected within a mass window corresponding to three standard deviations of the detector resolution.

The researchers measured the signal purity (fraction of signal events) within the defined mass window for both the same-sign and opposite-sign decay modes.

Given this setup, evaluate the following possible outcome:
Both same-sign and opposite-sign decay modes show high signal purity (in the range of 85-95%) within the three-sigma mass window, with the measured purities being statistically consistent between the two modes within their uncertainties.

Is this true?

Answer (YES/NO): YES